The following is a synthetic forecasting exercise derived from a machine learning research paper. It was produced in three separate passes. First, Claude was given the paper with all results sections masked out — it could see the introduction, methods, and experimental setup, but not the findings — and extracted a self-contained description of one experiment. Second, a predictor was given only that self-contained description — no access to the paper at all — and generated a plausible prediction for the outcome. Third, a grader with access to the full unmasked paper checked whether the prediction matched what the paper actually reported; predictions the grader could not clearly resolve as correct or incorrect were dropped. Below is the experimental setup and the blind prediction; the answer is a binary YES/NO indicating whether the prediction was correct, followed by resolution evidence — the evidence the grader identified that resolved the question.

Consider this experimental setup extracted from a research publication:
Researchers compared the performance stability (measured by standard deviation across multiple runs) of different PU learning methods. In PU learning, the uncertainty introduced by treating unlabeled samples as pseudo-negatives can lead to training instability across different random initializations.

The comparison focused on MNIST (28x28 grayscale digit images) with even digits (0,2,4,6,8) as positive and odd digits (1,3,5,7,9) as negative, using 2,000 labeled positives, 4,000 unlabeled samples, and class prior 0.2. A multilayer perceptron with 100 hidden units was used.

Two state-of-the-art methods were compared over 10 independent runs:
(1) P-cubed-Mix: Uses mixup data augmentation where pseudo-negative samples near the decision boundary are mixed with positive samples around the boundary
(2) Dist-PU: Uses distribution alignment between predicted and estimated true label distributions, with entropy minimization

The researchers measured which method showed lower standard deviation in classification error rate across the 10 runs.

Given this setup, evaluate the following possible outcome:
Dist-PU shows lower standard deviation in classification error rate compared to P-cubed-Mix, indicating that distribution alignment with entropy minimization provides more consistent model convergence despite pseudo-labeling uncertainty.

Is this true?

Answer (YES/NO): YES